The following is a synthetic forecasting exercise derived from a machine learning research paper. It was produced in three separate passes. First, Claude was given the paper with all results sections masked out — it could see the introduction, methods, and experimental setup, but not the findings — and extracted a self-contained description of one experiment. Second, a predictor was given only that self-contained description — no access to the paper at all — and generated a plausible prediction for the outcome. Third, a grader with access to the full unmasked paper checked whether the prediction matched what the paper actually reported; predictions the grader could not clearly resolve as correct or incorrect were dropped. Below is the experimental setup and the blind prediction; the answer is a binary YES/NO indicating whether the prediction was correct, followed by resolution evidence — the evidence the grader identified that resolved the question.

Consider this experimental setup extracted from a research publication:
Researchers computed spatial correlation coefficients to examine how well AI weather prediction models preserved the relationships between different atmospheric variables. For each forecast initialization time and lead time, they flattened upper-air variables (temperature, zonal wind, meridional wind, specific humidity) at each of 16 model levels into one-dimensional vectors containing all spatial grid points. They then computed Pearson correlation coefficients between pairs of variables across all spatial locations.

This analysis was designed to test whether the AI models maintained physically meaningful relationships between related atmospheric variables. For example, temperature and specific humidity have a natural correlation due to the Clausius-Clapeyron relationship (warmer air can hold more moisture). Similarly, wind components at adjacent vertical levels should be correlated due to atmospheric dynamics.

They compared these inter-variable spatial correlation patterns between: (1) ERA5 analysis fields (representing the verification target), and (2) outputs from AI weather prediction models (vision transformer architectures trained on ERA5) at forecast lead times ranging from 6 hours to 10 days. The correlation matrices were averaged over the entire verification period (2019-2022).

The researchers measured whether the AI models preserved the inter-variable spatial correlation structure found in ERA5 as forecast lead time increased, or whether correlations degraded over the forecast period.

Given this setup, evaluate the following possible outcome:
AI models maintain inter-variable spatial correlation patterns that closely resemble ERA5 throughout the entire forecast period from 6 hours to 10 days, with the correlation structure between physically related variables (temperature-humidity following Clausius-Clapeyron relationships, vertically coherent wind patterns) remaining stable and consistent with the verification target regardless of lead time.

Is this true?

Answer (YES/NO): NO